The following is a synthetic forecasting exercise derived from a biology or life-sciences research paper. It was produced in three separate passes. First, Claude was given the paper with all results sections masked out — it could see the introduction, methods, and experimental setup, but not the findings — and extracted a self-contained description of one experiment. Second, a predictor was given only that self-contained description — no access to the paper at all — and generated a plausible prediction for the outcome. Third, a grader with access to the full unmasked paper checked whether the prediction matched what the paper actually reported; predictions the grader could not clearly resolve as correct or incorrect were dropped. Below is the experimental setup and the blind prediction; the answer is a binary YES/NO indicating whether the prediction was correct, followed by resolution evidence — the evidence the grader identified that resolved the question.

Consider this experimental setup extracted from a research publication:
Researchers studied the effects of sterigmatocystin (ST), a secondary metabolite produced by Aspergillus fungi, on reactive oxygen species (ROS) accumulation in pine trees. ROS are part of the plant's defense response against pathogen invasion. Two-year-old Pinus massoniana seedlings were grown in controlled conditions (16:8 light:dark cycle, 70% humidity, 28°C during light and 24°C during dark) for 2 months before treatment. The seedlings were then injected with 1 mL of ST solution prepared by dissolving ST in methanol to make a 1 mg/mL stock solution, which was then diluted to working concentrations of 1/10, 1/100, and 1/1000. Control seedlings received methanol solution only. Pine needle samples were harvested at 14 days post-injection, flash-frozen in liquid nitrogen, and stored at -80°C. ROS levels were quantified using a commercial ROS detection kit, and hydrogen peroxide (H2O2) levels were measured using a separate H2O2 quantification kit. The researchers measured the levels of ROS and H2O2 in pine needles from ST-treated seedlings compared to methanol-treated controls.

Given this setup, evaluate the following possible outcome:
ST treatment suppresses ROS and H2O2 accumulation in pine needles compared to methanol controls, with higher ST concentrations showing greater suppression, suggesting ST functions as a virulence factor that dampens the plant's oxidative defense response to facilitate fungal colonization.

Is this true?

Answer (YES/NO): YES